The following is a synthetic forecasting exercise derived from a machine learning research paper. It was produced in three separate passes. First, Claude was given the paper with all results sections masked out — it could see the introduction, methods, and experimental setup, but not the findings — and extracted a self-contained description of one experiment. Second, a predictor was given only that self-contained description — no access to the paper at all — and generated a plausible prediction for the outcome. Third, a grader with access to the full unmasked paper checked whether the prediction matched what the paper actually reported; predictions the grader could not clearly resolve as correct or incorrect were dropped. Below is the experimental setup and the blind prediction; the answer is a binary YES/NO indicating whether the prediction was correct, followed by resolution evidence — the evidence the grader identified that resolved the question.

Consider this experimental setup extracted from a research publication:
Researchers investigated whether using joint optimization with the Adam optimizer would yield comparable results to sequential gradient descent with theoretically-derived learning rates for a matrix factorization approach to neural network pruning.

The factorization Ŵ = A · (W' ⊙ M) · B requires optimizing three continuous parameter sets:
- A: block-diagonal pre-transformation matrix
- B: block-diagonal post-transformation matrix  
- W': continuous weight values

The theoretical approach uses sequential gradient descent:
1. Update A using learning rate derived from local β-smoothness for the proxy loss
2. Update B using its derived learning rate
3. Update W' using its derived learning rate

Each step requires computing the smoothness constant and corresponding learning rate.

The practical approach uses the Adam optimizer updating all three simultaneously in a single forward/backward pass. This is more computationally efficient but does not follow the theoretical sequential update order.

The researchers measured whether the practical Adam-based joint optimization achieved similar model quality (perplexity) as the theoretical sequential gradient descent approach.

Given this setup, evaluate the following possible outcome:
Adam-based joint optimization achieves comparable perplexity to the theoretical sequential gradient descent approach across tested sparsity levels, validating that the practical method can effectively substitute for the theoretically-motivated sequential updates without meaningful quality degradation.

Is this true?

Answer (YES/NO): YES